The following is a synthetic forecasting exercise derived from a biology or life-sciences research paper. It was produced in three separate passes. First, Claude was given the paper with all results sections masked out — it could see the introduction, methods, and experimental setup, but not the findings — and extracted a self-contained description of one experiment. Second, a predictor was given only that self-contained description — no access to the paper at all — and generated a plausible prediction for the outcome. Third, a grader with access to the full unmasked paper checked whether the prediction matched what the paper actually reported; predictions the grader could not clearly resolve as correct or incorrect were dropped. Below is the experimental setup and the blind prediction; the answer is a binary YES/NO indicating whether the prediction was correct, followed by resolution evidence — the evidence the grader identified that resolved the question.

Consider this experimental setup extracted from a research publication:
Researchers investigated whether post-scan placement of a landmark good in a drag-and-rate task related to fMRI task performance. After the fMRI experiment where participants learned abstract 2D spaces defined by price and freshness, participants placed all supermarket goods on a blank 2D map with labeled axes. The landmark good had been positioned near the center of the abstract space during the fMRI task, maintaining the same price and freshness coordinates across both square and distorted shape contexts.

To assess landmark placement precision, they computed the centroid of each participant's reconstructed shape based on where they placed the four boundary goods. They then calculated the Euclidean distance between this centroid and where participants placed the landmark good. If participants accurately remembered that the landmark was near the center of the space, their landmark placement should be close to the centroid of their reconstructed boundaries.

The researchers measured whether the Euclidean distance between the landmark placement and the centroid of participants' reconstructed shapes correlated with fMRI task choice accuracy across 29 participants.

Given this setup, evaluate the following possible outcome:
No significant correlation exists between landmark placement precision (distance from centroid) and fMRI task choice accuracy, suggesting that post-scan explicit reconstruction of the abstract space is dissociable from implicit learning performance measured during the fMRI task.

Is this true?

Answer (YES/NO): NO